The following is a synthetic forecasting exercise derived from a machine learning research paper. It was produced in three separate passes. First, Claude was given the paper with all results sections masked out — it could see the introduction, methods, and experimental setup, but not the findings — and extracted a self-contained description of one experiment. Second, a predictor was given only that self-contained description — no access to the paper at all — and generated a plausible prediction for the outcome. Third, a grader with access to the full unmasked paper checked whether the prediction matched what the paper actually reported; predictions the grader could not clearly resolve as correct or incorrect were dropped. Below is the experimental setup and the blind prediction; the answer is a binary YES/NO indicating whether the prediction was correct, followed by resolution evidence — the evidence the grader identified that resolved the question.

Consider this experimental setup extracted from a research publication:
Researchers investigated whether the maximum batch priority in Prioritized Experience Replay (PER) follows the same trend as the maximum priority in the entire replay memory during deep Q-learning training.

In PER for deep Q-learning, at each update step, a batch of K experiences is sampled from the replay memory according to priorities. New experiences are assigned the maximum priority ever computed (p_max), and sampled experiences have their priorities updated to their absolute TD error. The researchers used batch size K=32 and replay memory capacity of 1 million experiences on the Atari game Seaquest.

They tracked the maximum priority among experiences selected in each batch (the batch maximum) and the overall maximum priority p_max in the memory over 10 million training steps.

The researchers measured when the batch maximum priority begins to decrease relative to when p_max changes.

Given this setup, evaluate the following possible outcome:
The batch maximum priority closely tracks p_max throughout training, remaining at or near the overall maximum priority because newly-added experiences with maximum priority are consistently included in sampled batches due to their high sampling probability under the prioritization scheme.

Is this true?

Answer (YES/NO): NO